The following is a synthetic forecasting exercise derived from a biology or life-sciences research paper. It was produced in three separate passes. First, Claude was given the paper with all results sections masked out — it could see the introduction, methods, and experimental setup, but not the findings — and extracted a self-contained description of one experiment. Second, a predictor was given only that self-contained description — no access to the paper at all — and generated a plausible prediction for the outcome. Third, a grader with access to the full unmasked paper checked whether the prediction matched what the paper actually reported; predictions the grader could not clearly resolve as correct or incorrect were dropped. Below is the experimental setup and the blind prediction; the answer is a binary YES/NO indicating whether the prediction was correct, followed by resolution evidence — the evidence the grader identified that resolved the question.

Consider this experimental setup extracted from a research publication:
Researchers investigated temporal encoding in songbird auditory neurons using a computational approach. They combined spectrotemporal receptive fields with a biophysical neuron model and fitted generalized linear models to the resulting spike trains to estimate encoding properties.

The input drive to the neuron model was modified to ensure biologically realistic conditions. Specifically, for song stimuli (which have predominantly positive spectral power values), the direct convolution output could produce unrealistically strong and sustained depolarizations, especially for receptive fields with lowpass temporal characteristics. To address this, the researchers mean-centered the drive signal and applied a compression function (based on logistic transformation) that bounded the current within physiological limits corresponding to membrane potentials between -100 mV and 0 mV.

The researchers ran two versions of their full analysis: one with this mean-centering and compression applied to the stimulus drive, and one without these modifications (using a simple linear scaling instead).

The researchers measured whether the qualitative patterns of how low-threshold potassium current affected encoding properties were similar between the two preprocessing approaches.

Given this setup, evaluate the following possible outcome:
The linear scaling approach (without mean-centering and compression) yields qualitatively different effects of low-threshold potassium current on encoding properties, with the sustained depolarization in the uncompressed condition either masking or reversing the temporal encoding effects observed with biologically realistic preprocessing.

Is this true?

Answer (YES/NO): NO